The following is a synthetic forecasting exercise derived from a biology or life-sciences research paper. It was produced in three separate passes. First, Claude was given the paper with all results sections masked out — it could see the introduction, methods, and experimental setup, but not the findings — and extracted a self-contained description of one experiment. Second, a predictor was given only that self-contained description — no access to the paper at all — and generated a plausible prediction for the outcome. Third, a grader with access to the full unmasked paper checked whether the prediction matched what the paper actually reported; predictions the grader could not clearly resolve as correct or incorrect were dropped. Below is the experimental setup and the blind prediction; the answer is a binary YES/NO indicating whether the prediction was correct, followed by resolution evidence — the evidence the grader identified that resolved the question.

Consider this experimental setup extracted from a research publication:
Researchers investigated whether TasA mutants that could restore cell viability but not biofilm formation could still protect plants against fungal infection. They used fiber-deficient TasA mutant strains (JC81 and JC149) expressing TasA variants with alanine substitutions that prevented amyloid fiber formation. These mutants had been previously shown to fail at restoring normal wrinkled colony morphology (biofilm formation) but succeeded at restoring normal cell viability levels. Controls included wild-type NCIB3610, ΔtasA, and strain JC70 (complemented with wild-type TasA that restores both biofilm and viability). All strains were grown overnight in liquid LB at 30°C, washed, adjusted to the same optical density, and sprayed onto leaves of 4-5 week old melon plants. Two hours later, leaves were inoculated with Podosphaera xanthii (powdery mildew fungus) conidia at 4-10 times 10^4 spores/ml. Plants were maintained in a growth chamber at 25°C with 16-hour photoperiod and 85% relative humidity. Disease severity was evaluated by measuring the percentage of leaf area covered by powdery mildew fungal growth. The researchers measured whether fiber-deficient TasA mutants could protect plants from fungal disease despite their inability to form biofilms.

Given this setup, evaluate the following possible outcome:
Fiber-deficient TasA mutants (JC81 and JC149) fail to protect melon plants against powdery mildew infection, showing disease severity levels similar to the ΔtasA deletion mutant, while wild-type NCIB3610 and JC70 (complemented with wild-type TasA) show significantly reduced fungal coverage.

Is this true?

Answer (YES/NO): NO